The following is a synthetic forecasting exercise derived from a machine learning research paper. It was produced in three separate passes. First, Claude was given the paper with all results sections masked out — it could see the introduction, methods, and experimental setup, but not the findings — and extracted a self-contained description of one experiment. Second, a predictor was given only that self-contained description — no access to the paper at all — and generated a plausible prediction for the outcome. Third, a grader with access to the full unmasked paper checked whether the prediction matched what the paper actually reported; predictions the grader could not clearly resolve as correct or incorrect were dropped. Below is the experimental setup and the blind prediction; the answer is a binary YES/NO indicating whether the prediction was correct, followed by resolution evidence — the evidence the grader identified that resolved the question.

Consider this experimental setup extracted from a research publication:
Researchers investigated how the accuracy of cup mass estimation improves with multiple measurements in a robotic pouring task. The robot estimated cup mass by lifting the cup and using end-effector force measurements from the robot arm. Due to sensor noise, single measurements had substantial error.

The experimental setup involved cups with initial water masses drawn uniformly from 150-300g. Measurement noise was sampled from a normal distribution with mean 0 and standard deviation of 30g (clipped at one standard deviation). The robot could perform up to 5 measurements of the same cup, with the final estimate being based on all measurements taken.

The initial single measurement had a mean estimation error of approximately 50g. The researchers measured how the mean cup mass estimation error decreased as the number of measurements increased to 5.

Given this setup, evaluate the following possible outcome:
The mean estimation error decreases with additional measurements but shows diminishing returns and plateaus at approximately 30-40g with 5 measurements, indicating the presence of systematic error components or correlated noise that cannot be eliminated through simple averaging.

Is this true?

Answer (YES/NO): NO